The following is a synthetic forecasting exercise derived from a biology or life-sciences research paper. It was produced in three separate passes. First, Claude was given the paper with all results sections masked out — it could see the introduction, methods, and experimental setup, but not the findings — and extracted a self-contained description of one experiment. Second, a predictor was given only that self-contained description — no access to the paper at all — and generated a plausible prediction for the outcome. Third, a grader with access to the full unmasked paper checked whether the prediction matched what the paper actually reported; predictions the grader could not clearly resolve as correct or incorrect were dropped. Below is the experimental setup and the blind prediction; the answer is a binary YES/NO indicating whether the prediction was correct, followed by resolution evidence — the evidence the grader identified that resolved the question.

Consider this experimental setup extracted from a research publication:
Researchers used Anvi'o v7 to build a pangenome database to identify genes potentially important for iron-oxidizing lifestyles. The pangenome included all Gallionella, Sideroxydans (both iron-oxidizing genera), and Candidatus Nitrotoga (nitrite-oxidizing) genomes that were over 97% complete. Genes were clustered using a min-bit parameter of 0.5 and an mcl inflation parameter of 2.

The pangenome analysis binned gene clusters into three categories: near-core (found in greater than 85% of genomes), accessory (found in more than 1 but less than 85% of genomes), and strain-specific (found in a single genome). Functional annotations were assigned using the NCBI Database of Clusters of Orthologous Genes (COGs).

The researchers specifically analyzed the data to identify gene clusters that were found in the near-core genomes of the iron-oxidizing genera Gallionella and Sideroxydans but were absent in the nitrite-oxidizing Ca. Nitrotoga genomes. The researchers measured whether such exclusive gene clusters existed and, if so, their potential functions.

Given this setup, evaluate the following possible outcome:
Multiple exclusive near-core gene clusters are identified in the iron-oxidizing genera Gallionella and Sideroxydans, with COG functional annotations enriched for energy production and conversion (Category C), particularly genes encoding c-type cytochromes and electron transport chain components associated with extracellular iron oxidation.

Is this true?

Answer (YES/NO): NO